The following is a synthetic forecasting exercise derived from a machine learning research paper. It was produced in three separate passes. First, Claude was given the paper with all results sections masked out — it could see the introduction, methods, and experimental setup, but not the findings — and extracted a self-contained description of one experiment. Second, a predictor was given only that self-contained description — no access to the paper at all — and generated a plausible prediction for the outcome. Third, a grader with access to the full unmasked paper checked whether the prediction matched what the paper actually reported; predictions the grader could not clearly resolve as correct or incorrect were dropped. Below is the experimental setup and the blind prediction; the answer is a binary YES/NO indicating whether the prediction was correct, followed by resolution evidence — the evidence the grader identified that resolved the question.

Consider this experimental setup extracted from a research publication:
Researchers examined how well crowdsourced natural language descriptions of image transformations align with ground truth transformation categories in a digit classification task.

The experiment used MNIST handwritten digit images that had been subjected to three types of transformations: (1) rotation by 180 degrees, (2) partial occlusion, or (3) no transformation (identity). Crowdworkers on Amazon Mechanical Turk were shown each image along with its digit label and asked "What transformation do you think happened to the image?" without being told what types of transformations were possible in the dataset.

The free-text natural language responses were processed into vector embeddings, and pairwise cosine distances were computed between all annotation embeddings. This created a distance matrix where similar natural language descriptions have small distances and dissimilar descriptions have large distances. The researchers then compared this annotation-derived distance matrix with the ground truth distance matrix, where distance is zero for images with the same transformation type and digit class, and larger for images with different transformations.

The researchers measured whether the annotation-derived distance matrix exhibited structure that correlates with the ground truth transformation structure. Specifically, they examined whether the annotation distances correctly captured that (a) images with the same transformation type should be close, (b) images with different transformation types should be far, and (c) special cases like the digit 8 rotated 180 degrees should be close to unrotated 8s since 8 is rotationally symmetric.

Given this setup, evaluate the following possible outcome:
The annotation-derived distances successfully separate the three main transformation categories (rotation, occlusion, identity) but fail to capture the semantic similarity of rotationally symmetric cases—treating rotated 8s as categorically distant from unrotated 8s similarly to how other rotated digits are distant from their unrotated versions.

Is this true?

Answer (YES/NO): NO